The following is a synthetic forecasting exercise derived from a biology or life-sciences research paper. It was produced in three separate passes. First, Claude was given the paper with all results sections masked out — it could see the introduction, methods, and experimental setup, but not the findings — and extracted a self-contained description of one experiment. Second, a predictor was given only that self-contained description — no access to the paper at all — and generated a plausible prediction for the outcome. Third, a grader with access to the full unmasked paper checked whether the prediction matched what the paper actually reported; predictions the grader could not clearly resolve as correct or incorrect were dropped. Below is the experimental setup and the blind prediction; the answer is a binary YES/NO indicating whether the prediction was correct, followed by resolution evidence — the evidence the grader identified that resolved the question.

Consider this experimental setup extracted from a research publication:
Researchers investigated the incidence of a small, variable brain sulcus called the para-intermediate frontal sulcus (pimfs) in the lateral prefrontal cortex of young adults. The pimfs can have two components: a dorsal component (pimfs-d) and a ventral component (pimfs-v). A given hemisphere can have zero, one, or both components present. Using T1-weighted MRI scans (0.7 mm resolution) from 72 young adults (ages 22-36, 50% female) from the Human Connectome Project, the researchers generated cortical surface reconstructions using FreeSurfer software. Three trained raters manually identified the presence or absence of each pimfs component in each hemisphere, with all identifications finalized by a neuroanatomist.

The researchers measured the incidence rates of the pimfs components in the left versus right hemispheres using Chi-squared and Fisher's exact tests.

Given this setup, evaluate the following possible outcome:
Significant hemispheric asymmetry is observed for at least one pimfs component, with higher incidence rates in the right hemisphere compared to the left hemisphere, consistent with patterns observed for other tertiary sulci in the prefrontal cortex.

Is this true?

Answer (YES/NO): NO